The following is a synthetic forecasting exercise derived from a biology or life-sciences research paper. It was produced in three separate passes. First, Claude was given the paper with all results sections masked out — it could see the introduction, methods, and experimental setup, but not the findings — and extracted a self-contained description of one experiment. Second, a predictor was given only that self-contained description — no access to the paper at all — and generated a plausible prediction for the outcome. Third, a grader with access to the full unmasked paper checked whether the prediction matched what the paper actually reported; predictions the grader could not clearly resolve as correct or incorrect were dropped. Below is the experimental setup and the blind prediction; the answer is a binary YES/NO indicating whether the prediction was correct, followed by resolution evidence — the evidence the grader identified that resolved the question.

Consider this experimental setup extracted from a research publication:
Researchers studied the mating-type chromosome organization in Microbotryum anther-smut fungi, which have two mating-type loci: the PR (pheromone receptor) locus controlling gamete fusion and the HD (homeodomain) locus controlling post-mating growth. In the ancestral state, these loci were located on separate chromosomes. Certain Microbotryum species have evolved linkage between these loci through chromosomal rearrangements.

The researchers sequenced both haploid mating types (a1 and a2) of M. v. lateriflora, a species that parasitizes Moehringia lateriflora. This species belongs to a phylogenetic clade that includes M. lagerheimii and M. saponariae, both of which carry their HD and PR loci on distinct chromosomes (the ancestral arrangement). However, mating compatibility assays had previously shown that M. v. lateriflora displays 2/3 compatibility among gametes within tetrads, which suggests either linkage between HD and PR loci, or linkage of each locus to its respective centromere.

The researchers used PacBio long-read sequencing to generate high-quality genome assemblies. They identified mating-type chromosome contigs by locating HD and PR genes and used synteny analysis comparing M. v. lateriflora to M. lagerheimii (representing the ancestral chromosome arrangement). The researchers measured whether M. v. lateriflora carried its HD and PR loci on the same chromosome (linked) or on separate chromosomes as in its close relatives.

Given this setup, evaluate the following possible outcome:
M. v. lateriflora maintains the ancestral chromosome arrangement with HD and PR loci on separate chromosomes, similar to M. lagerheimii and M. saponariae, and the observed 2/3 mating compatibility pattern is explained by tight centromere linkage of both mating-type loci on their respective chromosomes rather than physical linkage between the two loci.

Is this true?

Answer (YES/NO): NO